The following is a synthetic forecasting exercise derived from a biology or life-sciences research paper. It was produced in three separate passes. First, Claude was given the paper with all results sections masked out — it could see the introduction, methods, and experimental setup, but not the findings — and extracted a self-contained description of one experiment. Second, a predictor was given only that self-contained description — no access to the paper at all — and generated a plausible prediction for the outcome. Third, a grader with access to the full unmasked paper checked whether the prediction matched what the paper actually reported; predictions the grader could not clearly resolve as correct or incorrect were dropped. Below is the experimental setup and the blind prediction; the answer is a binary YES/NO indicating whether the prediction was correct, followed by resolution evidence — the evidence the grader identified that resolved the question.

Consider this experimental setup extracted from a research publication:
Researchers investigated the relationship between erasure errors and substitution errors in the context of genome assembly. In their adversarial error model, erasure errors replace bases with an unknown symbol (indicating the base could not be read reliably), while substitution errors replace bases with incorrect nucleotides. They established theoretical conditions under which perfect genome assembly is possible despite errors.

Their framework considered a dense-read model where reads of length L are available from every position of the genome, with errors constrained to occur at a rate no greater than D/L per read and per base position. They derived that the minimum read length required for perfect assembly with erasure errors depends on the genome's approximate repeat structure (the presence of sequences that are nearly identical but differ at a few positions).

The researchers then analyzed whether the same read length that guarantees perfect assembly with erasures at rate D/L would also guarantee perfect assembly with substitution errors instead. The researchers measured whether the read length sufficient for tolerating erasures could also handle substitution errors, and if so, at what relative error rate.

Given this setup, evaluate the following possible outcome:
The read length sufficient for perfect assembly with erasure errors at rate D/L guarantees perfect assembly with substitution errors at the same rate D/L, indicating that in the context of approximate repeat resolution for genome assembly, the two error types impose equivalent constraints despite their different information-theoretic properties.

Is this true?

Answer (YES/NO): NO